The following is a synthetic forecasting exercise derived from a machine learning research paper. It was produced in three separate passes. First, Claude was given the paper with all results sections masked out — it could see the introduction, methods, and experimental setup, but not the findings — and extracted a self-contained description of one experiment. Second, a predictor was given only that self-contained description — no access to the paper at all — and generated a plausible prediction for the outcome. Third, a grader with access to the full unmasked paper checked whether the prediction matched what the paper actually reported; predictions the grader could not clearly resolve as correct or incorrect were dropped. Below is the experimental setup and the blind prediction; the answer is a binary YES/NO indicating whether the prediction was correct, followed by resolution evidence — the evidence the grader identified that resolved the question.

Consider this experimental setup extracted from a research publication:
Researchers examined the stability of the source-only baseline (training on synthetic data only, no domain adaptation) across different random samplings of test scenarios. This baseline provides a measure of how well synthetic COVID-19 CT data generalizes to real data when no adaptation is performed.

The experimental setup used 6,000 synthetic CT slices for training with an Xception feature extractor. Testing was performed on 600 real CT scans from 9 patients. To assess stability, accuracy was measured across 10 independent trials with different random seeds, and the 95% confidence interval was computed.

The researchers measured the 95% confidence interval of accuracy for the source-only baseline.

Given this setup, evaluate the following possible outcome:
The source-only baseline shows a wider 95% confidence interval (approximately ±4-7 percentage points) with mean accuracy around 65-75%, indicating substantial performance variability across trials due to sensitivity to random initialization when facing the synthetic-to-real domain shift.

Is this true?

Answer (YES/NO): NO